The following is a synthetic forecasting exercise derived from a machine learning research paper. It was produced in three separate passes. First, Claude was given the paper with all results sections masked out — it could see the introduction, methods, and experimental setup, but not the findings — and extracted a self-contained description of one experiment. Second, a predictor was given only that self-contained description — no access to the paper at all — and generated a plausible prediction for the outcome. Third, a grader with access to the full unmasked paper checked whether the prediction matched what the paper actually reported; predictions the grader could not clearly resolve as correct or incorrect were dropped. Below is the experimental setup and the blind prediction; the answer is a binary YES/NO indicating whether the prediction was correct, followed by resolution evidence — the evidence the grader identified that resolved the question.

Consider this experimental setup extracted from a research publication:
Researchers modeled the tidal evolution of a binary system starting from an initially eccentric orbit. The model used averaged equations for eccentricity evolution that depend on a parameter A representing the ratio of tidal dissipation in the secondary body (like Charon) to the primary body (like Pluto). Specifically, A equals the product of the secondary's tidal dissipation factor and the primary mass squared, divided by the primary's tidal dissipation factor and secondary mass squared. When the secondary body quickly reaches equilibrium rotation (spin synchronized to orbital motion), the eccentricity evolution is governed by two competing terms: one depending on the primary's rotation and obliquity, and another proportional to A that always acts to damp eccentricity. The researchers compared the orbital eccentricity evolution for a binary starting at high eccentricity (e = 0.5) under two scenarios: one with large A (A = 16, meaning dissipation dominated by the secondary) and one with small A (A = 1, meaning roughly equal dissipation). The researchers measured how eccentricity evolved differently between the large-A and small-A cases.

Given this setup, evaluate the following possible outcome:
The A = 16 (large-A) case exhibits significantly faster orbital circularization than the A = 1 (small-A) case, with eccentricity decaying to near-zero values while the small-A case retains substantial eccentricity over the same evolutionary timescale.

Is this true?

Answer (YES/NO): YES